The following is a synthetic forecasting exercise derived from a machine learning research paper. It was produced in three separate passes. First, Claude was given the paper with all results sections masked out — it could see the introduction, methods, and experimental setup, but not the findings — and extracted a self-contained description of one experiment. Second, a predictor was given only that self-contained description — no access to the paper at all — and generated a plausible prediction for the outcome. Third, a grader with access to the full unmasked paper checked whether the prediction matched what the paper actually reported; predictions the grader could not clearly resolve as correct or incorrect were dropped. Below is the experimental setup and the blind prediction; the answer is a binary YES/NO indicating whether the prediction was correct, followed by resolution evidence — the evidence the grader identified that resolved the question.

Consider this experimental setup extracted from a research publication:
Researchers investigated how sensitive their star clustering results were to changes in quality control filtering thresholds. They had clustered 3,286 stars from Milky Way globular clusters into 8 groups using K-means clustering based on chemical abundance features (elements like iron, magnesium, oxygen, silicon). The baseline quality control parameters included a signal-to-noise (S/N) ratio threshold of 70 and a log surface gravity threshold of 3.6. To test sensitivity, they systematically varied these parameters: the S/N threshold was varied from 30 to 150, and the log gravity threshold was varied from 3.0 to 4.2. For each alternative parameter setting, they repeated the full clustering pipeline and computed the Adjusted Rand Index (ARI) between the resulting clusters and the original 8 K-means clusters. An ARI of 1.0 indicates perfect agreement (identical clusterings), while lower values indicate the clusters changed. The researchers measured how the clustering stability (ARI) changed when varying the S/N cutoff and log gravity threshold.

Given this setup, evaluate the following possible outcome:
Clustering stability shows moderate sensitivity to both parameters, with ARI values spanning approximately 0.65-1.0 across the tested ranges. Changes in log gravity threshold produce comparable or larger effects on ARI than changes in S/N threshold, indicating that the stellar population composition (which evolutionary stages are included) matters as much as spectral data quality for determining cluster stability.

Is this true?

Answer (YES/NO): NO